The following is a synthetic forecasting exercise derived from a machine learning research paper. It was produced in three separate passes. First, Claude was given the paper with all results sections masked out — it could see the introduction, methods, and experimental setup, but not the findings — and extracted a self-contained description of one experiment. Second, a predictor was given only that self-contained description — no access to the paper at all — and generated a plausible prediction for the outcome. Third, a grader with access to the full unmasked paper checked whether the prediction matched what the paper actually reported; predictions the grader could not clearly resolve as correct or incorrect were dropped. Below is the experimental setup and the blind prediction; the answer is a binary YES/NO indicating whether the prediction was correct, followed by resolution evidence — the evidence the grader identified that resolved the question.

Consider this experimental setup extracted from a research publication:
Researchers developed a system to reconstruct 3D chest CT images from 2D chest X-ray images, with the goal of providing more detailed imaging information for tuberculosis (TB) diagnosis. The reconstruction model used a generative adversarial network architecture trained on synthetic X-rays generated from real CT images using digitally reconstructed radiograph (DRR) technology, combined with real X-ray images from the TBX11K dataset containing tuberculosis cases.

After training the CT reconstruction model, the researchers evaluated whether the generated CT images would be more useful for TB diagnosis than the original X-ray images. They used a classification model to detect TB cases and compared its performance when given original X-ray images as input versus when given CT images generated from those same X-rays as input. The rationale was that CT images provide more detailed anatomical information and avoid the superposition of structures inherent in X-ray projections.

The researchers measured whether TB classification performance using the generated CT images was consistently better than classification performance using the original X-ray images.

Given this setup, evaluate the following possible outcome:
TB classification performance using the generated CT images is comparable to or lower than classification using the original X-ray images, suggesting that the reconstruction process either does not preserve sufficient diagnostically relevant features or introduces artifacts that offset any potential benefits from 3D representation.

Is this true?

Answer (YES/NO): YES